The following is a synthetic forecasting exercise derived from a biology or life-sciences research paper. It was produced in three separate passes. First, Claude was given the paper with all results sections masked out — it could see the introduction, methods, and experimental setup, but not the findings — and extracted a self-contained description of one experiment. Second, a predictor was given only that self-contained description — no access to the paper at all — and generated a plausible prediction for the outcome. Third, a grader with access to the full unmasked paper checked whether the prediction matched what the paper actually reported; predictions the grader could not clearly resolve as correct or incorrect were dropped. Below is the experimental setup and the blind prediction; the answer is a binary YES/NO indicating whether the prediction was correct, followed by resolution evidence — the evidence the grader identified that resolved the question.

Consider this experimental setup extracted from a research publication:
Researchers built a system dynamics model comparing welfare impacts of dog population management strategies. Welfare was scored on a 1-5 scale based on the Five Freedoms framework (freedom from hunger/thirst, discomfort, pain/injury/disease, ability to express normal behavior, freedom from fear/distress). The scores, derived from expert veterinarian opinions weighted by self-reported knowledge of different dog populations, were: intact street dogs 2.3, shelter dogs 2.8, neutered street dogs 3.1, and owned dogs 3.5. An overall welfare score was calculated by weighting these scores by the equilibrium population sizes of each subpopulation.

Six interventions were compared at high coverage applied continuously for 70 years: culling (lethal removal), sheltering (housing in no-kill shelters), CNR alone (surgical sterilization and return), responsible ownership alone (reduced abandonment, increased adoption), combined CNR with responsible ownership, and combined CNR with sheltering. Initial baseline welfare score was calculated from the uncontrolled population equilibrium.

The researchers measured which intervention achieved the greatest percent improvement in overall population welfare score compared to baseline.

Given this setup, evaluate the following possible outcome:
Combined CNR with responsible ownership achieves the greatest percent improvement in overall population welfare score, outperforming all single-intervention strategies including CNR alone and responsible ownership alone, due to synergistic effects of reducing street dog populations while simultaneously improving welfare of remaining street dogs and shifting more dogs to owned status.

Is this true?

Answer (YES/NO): YES